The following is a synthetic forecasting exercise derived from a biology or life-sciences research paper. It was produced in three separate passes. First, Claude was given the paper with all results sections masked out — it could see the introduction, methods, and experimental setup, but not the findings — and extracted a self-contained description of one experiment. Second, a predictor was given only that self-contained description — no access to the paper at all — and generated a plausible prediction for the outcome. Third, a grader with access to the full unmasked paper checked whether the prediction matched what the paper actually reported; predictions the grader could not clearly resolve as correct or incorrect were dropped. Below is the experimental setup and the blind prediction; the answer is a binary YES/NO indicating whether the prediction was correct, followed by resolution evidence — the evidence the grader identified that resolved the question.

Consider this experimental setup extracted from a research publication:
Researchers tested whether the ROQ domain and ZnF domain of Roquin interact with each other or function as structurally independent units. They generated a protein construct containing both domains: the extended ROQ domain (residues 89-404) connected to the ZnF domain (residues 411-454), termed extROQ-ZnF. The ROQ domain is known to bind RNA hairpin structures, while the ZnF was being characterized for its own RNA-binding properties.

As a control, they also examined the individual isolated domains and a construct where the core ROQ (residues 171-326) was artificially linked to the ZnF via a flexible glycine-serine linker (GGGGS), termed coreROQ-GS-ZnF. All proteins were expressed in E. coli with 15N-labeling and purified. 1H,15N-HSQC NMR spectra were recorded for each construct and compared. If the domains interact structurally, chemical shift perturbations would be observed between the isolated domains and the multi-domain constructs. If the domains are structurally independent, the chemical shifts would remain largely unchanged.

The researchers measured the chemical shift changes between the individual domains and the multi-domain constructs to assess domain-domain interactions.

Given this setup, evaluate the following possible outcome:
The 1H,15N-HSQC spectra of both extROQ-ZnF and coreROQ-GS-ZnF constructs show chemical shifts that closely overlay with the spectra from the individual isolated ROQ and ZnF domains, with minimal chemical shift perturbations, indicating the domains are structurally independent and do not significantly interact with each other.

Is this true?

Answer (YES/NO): YES